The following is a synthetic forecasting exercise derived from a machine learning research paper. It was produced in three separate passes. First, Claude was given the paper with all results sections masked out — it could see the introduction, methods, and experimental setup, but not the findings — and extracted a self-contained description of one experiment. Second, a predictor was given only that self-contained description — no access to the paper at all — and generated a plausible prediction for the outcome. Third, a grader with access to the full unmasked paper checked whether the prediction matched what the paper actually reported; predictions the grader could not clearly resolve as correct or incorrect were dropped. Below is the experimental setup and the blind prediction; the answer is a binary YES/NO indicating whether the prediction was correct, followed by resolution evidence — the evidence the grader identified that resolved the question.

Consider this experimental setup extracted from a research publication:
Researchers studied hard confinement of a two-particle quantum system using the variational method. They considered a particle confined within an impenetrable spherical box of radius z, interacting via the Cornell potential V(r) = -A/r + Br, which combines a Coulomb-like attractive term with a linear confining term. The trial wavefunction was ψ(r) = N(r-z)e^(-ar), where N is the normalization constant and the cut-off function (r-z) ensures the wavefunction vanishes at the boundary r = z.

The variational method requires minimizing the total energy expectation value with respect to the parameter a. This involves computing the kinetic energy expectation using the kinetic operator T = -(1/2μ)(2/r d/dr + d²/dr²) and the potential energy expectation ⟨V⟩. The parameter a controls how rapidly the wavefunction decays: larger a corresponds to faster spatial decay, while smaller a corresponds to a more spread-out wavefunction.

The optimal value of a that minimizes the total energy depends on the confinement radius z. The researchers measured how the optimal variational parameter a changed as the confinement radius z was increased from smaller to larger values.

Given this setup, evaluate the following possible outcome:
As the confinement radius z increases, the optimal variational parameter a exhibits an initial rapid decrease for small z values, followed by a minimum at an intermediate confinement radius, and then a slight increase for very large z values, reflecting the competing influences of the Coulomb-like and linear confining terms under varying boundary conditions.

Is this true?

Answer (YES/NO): NO